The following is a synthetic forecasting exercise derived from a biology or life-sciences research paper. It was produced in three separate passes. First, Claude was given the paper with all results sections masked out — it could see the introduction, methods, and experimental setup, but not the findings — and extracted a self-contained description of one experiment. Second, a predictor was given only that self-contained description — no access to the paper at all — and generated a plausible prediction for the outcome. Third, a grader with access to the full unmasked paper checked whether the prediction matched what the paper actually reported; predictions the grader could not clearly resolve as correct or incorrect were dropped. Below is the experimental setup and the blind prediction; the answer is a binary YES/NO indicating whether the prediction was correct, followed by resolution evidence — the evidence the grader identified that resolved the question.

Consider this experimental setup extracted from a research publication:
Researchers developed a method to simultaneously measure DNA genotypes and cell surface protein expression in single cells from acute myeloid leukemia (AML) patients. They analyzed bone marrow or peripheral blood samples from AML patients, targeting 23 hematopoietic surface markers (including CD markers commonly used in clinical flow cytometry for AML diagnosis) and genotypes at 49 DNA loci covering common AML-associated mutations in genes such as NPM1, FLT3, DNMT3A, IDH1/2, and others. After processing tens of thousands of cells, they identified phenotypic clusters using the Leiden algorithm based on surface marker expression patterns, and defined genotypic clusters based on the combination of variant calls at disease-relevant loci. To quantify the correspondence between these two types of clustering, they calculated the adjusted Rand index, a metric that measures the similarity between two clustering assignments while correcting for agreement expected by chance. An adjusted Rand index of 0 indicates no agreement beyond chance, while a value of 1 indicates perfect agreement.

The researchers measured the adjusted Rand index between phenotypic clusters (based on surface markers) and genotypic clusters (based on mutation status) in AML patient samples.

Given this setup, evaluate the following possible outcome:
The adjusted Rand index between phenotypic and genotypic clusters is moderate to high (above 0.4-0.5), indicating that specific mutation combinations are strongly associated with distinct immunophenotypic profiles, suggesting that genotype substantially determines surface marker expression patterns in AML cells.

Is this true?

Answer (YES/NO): NO